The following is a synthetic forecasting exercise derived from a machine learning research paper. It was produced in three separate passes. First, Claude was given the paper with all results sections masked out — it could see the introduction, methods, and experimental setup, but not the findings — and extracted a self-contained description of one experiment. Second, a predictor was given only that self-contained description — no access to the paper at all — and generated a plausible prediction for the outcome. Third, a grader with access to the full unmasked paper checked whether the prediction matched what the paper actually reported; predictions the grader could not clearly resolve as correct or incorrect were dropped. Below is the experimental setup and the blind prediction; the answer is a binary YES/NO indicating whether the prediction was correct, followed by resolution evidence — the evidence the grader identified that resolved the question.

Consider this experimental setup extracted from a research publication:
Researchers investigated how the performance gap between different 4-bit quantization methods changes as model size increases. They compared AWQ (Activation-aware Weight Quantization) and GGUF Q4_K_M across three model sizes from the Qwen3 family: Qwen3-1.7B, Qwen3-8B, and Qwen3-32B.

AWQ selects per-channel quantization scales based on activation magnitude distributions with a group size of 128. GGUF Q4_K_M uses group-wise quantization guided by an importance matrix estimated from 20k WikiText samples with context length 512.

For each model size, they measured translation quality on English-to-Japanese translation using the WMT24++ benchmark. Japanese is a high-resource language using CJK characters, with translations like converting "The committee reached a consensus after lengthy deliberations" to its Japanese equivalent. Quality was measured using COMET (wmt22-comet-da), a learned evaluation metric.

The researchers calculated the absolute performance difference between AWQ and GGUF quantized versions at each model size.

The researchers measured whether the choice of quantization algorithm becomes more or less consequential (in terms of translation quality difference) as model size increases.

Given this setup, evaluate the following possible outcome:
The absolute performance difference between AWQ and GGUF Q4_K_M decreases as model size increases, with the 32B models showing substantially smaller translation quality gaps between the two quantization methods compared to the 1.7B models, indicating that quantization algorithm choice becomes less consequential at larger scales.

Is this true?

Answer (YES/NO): NO